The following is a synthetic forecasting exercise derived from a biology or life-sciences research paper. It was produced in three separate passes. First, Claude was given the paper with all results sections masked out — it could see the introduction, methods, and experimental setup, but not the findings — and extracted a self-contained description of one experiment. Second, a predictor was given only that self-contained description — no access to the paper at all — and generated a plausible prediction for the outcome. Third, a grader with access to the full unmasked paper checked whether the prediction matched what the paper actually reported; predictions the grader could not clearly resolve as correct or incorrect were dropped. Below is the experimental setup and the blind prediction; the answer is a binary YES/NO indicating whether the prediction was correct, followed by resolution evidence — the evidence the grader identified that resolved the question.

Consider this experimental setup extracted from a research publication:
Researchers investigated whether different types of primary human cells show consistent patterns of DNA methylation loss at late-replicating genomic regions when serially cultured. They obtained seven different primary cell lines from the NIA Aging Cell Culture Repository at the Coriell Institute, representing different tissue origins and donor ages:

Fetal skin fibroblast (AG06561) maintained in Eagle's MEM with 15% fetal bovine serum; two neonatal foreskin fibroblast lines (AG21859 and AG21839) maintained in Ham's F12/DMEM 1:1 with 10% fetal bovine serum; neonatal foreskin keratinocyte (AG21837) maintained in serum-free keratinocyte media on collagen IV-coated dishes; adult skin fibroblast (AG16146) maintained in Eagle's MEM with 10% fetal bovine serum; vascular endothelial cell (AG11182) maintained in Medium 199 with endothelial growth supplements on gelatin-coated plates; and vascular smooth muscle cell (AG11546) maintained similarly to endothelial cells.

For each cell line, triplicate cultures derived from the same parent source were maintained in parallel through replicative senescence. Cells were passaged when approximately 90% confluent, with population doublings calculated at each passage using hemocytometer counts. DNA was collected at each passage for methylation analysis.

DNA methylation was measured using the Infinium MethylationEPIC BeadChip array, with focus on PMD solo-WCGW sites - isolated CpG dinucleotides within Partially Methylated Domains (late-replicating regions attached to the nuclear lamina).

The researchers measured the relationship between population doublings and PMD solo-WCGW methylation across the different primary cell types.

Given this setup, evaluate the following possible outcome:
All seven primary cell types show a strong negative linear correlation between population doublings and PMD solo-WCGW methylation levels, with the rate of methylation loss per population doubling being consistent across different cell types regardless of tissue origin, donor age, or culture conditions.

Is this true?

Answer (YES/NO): NO